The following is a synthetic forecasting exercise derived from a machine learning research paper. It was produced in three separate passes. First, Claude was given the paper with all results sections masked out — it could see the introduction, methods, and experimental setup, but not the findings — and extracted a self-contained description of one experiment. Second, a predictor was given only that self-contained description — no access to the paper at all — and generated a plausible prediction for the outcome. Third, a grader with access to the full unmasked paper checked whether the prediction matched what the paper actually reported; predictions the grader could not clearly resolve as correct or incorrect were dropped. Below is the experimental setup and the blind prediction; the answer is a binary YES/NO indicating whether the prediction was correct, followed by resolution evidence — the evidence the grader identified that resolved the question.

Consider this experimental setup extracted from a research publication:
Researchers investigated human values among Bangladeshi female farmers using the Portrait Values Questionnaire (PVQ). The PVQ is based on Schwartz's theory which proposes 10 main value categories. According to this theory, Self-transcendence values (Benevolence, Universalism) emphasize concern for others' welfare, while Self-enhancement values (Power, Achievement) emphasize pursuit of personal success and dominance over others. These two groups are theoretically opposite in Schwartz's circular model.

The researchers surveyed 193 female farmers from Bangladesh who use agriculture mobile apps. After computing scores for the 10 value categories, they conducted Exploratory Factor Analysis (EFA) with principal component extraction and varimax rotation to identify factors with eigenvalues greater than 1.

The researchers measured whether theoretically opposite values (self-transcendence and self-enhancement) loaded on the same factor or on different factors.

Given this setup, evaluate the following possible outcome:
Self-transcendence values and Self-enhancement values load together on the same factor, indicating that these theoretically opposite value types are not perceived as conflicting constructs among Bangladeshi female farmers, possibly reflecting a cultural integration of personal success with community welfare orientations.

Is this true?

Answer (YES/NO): NO